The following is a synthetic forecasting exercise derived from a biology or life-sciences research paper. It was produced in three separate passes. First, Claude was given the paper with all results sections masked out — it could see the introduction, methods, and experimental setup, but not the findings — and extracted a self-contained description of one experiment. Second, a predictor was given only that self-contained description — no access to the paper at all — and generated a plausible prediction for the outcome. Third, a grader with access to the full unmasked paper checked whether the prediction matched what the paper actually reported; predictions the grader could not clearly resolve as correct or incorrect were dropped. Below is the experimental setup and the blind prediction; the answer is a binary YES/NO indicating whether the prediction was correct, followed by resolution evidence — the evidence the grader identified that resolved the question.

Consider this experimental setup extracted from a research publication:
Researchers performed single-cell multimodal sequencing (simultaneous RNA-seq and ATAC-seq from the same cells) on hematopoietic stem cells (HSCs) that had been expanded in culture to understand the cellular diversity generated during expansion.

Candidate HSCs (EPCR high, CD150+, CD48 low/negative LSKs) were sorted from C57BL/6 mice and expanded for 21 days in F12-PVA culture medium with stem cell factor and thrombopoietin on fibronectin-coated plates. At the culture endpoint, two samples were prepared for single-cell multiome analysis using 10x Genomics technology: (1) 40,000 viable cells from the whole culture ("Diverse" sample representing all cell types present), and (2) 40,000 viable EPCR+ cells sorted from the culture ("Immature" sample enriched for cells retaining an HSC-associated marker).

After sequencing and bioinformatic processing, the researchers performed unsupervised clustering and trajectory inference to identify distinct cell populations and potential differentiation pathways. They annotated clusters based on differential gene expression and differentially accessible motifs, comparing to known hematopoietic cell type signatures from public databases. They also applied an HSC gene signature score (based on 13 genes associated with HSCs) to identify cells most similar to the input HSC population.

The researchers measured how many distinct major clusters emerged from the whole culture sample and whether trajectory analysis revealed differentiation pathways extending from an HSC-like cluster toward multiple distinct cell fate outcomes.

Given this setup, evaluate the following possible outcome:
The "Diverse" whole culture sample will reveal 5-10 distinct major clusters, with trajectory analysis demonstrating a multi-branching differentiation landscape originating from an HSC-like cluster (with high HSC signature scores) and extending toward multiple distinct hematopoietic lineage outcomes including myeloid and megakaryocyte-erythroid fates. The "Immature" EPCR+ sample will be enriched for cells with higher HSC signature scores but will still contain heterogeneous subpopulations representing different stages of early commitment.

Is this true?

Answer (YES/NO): NO